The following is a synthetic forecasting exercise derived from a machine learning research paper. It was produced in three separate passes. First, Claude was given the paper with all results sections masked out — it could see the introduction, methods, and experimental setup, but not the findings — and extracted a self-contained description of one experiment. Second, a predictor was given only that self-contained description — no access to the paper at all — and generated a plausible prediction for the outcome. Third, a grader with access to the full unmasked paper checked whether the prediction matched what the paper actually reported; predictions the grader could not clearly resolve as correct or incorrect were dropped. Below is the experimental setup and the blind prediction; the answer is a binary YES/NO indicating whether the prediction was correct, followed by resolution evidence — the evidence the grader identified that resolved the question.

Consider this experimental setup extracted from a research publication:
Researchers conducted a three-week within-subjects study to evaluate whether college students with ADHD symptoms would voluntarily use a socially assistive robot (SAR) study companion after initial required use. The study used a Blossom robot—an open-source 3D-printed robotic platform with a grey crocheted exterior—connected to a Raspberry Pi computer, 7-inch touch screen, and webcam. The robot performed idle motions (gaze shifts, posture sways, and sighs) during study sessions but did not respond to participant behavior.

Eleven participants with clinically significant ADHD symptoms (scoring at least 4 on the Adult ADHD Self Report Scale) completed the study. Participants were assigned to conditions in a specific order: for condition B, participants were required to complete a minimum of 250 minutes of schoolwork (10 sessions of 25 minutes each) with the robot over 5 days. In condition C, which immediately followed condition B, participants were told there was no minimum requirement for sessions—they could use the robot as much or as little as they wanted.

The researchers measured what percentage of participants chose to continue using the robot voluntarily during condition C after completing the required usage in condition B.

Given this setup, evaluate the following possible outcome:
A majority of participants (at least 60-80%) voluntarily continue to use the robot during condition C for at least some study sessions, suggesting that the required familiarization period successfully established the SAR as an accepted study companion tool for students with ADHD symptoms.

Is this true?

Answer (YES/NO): YES